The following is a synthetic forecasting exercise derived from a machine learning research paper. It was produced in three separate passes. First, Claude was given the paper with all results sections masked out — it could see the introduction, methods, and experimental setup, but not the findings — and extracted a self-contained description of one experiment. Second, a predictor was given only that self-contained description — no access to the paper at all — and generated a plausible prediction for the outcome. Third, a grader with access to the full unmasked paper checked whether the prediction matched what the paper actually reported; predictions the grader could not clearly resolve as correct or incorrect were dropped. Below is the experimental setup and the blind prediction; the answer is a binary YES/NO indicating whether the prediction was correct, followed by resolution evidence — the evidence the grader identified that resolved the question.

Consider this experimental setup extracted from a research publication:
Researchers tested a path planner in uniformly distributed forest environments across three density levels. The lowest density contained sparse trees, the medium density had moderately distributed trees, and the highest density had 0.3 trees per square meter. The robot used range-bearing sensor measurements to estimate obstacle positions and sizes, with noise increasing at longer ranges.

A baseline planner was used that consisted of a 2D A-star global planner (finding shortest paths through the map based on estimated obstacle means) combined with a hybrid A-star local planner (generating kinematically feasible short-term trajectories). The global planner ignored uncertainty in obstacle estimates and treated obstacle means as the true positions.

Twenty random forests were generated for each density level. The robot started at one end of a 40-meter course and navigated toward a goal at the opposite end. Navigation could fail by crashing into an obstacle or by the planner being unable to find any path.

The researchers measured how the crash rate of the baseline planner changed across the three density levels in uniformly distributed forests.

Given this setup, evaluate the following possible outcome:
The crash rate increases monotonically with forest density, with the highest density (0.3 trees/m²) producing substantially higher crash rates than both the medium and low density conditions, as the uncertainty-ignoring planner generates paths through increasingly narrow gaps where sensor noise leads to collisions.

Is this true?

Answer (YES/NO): YES